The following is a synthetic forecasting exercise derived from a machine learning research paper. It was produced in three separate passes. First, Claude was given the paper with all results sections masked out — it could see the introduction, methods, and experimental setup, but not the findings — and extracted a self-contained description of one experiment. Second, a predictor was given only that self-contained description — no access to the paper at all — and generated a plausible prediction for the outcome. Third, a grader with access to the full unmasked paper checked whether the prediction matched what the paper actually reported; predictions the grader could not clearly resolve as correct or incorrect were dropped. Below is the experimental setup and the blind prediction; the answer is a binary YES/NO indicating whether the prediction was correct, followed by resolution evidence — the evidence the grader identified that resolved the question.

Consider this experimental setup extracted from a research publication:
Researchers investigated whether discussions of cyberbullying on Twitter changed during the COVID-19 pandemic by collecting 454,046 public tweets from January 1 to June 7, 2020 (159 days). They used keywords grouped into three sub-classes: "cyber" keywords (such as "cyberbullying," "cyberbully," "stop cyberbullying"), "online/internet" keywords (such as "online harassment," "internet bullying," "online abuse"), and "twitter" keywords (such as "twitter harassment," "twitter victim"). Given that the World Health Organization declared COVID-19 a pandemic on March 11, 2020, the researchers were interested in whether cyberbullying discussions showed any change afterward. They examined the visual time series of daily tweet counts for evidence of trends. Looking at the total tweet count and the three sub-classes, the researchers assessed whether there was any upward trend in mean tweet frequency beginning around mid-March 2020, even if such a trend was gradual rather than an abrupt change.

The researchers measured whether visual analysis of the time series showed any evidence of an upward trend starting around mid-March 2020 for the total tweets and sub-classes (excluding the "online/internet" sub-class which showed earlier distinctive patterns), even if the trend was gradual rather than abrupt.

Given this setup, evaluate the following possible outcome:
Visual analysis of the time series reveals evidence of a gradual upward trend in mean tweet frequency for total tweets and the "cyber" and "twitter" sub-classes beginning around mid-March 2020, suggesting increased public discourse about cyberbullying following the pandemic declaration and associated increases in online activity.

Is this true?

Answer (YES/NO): YES